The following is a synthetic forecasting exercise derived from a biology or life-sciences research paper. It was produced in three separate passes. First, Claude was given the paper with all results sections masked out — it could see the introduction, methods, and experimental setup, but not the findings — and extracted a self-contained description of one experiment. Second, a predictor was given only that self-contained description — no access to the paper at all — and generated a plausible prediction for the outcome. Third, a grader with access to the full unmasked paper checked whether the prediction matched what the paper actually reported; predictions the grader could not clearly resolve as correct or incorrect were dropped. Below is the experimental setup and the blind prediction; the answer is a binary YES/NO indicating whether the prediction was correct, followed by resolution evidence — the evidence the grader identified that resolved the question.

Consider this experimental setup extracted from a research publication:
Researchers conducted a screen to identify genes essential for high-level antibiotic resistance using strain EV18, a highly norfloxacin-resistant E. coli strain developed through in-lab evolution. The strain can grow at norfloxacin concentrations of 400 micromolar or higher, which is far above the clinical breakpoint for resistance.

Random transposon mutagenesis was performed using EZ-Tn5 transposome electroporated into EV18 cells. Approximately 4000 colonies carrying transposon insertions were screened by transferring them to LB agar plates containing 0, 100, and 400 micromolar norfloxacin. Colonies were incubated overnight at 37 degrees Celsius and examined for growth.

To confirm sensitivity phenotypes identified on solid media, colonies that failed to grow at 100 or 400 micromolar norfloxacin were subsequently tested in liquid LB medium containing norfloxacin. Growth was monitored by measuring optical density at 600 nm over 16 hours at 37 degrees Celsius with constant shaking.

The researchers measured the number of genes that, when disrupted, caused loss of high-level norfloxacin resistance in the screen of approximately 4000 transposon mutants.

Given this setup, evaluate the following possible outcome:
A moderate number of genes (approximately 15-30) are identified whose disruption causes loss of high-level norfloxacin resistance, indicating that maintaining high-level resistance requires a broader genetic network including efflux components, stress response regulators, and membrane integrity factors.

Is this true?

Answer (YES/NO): NO